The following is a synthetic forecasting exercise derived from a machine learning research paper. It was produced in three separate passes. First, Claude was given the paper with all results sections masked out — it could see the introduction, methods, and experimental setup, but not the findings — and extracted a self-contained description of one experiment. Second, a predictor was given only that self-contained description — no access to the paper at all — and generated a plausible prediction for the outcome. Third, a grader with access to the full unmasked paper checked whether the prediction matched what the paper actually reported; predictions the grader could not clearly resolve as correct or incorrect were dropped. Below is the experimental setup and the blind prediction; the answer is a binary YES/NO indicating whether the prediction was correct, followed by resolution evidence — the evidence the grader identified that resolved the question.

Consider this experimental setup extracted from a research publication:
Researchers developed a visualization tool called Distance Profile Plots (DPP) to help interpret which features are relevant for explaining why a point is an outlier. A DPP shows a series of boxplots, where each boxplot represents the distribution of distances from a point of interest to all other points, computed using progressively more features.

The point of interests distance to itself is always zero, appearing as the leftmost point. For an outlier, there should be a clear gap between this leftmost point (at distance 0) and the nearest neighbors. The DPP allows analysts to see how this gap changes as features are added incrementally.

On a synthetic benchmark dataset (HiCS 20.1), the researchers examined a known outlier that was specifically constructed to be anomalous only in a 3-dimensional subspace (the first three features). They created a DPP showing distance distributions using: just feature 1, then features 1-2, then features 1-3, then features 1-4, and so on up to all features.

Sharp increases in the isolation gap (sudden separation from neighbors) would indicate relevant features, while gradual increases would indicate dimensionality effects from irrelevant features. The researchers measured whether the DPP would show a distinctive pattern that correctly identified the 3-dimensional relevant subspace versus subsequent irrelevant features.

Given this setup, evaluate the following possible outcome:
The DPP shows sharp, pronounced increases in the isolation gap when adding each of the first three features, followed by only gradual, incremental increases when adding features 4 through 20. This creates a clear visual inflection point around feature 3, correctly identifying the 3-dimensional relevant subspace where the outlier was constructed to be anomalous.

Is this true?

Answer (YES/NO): NO